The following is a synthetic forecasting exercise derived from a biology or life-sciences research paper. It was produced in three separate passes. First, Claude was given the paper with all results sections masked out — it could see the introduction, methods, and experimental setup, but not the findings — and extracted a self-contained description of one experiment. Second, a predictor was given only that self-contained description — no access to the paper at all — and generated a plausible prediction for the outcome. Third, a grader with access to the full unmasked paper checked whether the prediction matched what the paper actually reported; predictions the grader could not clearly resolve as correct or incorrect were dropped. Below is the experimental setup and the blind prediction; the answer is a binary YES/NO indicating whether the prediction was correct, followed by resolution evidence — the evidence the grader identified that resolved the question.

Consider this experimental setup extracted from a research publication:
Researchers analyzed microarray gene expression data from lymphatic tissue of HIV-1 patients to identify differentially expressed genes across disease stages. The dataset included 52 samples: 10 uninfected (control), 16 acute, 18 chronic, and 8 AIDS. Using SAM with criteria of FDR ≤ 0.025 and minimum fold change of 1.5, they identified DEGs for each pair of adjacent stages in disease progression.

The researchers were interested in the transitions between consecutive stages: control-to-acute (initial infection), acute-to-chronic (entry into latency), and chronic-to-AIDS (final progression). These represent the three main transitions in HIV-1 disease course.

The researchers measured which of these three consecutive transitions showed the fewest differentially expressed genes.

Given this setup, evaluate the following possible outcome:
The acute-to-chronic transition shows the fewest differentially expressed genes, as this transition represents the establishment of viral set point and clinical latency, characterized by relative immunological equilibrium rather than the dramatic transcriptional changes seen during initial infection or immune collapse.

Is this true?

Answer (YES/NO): NO